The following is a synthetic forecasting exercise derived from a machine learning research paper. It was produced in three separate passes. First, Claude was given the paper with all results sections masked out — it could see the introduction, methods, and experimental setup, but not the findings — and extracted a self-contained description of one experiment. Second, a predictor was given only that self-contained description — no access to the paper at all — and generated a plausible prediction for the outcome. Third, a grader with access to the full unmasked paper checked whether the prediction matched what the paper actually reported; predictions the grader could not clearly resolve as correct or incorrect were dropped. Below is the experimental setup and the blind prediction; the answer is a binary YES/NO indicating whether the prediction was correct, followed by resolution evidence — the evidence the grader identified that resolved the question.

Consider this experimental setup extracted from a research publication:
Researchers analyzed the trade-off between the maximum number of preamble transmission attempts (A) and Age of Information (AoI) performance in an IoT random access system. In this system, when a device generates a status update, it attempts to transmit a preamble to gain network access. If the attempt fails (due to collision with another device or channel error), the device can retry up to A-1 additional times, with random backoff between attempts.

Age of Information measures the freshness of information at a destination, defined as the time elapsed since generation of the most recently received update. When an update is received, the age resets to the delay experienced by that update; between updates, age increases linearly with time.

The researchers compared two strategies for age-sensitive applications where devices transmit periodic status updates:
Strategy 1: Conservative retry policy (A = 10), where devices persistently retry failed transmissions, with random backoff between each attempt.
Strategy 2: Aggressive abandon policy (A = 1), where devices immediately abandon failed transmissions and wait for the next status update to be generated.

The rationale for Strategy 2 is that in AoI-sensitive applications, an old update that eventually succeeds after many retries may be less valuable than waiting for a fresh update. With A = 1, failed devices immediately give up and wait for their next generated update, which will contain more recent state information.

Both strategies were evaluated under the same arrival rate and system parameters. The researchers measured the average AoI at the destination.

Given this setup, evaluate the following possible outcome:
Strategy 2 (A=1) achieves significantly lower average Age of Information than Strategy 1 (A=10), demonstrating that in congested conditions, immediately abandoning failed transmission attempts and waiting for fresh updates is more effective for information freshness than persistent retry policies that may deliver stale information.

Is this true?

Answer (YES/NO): NO